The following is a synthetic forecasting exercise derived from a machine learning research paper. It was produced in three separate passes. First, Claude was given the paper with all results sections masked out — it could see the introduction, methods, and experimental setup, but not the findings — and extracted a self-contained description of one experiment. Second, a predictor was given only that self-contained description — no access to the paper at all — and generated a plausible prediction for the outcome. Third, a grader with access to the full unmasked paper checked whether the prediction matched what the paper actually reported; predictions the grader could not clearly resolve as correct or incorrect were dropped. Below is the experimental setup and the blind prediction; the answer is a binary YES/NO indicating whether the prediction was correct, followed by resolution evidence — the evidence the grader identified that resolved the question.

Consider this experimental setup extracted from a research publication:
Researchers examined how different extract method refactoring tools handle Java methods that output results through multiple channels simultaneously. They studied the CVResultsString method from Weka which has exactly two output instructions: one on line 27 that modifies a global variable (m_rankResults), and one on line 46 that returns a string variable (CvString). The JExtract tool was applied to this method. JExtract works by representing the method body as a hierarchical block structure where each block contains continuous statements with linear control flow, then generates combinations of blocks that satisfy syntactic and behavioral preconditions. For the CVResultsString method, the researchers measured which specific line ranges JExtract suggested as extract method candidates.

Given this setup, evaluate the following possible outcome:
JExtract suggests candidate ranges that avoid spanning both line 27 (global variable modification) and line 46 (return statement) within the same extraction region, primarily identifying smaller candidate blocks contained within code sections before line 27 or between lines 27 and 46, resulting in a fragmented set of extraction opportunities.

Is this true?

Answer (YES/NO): NO